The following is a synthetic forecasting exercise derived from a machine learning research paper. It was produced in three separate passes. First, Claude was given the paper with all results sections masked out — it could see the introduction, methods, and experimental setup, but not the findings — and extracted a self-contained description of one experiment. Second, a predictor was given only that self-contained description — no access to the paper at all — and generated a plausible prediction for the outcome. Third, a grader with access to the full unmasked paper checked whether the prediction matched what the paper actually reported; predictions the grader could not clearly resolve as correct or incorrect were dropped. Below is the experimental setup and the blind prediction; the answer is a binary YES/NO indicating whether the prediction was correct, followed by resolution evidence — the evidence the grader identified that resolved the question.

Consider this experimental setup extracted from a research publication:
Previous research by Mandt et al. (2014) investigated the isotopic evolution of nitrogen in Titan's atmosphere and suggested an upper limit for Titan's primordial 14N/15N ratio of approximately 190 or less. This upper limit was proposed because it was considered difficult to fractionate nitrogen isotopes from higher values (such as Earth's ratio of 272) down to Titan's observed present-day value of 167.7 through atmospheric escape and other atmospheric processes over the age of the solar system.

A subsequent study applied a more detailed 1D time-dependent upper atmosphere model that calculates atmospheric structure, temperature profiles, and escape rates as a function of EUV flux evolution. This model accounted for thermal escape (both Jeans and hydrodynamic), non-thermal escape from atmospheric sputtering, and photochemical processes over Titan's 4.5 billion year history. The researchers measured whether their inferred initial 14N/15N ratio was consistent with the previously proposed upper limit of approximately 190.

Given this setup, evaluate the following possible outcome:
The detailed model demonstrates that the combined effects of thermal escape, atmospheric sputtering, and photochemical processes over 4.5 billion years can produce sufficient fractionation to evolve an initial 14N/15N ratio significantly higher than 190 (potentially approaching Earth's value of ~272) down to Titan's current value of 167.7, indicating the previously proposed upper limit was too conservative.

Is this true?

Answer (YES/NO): NO